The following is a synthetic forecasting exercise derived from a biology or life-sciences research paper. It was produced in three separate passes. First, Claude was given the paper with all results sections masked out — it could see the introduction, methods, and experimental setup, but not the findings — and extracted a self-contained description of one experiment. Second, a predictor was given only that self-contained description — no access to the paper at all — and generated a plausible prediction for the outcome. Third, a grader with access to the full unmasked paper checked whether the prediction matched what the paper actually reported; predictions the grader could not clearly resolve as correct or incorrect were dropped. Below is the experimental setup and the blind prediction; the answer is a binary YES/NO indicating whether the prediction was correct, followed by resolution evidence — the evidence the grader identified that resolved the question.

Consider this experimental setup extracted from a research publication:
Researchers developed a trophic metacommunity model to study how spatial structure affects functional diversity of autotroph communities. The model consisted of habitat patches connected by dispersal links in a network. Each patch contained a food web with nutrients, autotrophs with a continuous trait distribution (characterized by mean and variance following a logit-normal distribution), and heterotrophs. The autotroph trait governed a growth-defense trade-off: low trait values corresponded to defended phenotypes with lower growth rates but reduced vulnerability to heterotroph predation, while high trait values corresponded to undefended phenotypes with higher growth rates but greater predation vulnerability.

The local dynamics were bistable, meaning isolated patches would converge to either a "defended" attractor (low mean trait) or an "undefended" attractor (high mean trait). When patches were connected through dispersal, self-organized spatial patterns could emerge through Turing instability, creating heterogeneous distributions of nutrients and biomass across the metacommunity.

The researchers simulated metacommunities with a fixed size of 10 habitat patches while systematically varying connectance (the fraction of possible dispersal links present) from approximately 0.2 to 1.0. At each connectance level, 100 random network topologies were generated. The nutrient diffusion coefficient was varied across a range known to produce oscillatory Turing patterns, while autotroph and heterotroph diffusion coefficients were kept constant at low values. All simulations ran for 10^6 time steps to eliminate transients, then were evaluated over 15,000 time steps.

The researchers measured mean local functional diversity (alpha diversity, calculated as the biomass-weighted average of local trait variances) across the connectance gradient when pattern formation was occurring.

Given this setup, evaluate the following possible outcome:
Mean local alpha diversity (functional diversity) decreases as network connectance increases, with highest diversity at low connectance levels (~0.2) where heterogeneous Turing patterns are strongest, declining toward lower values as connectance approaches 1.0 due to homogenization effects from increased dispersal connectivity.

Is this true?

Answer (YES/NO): NO